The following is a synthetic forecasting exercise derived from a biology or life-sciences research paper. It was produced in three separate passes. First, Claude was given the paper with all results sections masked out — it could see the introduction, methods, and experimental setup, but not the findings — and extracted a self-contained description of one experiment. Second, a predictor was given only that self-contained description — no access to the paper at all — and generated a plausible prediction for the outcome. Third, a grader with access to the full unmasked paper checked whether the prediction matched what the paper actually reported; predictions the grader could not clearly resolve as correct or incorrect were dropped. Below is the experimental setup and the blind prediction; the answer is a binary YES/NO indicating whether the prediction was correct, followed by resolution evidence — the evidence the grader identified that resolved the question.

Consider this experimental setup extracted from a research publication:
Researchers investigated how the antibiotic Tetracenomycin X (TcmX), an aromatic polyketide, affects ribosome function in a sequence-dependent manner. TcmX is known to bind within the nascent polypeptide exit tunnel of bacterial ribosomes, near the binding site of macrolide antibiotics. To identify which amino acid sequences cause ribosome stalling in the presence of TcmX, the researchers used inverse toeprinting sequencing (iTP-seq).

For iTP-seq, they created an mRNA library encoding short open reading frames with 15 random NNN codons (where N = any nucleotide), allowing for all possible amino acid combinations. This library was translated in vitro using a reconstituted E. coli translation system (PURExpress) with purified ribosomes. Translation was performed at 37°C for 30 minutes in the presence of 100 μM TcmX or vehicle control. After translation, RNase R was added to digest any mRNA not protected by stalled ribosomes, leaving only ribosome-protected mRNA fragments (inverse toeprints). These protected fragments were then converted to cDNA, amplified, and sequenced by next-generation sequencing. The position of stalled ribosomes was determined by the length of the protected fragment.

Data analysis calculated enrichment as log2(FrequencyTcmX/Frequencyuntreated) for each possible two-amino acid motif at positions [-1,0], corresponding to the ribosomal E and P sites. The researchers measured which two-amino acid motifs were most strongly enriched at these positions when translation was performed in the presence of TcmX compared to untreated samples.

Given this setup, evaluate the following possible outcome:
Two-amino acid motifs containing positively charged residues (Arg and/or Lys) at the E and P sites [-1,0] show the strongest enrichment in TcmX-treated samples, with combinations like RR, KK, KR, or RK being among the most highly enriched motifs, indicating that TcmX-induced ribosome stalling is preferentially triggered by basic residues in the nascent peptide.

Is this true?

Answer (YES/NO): NO